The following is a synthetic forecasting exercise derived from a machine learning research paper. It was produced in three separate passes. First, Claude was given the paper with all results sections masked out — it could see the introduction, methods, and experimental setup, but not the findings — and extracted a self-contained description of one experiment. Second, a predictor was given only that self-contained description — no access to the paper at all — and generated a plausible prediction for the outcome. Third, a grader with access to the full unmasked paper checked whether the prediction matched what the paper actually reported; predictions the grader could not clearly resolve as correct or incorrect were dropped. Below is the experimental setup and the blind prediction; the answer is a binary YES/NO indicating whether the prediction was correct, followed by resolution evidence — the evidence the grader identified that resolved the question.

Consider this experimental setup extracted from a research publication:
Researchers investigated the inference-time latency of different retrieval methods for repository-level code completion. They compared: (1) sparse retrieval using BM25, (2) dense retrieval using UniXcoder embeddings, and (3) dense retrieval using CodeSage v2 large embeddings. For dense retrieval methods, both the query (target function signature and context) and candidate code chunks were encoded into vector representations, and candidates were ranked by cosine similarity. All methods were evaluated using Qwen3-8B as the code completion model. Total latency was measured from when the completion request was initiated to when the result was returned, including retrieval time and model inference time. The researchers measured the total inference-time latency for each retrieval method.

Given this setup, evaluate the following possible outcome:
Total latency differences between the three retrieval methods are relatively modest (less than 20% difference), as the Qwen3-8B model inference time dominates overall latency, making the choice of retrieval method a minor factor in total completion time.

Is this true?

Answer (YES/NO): NO